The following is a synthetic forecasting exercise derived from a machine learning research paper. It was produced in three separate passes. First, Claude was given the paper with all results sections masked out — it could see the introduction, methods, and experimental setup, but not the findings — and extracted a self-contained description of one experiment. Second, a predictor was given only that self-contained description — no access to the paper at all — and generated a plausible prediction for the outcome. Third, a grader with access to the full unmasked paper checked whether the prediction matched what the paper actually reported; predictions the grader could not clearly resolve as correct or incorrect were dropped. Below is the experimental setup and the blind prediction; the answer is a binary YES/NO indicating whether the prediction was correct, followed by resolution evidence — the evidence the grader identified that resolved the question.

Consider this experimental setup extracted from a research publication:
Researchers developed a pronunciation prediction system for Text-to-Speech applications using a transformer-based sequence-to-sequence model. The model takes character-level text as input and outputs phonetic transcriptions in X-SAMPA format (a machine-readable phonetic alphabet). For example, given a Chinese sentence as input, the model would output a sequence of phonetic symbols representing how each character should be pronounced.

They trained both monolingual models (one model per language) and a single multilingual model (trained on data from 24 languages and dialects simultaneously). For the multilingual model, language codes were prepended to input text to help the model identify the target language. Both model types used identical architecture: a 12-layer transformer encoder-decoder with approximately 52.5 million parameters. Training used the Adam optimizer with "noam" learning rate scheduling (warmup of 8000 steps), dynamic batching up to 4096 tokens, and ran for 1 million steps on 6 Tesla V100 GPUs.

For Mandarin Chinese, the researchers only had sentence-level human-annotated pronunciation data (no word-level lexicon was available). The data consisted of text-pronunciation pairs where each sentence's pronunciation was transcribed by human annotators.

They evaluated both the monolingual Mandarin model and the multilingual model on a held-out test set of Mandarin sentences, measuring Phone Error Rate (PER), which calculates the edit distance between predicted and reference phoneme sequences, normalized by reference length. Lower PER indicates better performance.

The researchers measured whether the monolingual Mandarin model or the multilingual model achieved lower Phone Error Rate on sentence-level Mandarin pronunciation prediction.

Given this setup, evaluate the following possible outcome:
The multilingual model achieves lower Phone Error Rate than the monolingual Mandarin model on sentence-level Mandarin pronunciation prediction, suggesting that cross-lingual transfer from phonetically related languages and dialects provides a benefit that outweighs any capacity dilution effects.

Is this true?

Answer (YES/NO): NO